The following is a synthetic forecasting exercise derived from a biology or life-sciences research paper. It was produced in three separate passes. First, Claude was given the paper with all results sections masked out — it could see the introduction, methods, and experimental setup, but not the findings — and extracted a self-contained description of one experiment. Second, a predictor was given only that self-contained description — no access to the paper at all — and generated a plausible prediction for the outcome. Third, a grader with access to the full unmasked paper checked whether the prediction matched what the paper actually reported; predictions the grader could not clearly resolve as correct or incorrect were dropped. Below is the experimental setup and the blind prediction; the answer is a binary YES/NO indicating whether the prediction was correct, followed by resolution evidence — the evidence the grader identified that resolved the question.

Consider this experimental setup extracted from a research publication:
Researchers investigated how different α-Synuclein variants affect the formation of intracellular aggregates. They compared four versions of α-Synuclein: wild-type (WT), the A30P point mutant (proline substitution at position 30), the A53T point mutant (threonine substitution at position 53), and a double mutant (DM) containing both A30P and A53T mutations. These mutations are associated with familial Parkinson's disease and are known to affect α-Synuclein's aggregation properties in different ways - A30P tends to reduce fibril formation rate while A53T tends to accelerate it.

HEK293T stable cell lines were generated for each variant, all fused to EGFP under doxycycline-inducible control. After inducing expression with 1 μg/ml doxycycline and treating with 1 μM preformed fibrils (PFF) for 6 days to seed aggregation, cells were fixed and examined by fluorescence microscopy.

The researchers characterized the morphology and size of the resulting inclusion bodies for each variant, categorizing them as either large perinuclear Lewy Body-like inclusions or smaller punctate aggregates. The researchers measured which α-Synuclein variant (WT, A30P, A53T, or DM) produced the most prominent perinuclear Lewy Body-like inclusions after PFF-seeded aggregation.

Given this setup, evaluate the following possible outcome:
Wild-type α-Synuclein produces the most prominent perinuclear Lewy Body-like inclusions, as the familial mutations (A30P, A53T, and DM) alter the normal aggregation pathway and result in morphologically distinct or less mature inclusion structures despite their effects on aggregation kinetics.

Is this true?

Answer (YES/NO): NO